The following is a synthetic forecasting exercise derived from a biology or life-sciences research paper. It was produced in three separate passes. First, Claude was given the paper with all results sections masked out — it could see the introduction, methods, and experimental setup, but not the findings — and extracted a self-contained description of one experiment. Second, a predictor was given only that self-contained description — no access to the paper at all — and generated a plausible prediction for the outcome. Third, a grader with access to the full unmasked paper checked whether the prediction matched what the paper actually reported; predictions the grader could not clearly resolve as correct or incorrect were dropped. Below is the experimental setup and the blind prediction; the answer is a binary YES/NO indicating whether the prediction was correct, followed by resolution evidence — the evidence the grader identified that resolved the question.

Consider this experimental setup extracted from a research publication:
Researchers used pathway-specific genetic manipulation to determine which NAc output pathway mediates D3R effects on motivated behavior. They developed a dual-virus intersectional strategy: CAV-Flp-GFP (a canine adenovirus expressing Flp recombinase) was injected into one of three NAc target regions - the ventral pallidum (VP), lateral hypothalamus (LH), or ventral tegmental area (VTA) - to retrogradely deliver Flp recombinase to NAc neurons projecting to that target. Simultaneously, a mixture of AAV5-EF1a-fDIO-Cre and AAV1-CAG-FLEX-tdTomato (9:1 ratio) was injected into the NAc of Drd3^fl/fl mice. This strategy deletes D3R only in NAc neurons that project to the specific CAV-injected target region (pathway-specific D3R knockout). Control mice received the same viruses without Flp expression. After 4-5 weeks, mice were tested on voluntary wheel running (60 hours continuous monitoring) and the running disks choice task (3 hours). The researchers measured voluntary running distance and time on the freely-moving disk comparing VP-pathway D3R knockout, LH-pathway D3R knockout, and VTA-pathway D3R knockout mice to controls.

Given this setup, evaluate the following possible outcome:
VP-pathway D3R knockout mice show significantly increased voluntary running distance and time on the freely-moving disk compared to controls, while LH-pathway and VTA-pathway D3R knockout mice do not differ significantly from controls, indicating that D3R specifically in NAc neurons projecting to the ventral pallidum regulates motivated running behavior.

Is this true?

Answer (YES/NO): NO